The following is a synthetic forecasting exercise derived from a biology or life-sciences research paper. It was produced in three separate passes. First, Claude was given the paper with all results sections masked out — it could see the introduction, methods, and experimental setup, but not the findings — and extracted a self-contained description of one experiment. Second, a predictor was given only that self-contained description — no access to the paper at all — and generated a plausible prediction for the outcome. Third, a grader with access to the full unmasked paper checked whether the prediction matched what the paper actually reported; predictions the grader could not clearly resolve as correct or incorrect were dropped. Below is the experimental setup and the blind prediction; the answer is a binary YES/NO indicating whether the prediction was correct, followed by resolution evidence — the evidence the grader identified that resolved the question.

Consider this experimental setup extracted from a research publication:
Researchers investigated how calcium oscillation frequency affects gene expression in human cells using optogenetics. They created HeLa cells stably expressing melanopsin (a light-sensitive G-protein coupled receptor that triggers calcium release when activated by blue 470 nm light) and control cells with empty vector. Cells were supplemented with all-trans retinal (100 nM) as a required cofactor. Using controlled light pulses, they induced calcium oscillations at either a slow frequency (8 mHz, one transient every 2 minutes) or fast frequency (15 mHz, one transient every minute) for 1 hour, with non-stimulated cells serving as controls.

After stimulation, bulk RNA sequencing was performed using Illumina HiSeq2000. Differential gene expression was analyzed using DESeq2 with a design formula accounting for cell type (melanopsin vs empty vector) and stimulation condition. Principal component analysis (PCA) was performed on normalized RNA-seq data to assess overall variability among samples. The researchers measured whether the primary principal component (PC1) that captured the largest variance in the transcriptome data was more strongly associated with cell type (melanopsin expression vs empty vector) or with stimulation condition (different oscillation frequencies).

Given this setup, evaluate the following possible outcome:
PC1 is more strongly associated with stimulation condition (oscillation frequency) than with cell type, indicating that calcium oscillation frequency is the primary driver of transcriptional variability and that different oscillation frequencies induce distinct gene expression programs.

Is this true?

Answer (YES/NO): NO